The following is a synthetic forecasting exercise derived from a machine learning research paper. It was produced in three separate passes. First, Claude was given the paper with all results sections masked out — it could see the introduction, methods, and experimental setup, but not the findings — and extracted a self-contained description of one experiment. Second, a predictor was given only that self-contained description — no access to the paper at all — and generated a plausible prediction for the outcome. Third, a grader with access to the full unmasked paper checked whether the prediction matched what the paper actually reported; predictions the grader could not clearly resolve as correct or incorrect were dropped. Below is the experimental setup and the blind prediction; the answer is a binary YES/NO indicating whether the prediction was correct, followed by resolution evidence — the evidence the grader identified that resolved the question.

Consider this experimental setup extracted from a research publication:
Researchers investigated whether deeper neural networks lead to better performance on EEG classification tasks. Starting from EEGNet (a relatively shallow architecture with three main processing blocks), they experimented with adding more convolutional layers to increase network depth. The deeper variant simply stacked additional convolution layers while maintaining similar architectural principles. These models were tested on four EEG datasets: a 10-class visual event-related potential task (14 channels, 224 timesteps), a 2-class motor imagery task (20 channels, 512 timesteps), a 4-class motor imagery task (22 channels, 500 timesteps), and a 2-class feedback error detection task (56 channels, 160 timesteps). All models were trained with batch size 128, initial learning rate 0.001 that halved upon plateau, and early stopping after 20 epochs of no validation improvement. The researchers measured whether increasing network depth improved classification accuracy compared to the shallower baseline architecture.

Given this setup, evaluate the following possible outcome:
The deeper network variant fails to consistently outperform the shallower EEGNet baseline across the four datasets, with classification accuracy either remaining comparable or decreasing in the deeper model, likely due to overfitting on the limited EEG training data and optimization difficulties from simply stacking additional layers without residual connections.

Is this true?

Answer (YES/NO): YES